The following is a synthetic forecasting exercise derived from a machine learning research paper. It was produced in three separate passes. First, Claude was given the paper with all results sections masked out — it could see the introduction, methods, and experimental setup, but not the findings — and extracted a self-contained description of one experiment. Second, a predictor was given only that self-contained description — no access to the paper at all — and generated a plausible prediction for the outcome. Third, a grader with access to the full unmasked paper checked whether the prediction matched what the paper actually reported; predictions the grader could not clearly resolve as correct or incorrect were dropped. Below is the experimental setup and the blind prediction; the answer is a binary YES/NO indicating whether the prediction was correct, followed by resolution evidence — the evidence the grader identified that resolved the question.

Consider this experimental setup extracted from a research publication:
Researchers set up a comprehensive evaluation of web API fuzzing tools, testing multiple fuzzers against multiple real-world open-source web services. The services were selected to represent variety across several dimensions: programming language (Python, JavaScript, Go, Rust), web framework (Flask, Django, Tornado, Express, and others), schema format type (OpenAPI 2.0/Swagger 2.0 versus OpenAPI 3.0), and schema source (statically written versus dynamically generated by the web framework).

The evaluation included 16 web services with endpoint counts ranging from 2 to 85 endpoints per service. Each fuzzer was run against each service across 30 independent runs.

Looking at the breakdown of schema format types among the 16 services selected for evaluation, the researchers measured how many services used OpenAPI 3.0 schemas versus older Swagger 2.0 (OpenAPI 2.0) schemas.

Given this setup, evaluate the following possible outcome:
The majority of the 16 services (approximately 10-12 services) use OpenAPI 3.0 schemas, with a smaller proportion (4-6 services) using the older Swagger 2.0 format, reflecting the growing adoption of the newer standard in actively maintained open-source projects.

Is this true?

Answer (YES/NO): NO